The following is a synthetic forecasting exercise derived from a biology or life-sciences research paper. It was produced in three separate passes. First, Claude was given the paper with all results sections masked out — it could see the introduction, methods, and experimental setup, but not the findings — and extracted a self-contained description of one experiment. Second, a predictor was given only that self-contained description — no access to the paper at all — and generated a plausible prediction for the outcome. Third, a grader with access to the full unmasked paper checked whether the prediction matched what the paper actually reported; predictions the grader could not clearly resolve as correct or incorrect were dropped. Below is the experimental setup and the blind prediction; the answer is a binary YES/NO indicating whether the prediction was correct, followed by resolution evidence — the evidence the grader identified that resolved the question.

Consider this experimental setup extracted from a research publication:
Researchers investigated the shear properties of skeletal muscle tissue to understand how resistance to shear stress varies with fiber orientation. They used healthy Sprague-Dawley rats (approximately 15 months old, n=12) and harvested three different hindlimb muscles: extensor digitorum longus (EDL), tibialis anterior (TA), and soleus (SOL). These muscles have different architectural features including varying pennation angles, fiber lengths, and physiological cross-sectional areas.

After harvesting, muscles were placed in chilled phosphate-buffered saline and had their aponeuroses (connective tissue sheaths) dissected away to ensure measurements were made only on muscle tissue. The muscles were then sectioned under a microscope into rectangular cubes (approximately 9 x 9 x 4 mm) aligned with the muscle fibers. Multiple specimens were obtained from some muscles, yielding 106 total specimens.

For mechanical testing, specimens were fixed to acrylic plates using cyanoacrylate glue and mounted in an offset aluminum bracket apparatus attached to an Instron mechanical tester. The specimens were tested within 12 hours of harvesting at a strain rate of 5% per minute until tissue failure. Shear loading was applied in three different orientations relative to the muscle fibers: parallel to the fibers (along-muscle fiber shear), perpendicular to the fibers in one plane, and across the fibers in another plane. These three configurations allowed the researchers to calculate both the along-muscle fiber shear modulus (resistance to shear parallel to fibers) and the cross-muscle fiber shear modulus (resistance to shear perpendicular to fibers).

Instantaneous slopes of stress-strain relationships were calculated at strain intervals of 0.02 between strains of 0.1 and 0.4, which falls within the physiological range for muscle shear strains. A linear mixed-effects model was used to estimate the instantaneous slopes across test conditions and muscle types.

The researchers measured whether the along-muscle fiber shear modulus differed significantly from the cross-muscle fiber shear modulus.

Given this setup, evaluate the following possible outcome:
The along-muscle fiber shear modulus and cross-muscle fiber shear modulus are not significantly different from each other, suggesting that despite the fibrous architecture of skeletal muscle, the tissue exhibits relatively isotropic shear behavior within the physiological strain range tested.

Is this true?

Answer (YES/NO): YES